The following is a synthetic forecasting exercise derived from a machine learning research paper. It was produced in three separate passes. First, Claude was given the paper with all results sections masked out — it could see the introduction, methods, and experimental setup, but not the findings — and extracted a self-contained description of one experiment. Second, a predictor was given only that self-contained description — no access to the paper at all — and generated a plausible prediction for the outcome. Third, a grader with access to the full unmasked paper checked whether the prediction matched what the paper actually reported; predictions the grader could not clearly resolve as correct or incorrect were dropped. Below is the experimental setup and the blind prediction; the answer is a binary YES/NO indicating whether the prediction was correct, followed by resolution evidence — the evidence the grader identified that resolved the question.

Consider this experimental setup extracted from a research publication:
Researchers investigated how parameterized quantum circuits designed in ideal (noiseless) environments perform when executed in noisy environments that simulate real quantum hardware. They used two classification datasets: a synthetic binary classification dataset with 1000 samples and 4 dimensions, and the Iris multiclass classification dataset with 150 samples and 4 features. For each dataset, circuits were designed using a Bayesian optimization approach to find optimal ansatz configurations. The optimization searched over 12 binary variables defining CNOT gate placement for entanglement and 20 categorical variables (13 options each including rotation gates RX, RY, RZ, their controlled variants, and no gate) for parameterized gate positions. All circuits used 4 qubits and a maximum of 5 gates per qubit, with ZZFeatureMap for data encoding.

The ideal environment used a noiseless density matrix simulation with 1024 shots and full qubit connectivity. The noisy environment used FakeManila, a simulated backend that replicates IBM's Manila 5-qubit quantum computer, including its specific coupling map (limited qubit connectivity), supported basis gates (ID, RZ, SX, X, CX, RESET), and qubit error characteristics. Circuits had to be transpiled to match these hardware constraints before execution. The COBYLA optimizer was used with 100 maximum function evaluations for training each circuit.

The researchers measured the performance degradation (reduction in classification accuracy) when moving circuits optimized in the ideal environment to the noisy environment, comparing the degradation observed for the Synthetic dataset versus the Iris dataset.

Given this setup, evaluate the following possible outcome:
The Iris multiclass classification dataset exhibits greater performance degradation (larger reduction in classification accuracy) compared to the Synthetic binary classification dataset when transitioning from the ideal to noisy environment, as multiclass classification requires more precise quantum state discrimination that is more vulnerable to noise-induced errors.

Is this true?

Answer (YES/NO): YES